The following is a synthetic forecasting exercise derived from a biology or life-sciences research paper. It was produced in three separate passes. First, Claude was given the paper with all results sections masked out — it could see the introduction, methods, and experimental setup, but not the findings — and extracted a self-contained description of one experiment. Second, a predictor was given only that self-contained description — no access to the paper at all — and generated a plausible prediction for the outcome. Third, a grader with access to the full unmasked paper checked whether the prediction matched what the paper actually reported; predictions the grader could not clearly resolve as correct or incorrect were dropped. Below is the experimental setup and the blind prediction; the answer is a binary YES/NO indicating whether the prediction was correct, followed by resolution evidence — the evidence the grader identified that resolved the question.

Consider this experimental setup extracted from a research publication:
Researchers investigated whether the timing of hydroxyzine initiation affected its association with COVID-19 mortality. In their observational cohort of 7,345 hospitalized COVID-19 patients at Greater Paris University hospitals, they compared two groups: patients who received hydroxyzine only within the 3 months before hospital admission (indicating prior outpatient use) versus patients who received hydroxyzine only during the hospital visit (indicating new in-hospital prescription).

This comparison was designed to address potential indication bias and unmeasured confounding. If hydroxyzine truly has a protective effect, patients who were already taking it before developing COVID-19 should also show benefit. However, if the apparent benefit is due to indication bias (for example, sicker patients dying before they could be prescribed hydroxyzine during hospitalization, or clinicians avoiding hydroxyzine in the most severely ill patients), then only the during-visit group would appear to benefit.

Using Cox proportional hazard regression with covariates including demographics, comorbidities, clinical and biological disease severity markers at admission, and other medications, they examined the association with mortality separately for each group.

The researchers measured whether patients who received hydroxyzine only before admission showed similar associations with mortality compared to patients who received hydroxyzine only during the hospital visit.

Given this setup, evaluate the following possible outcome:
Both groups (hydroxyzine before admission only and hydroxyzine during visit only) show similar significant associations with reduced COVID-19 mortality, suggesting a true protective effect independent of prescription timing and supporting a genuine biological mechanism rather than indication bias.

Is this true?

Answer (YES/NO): NO